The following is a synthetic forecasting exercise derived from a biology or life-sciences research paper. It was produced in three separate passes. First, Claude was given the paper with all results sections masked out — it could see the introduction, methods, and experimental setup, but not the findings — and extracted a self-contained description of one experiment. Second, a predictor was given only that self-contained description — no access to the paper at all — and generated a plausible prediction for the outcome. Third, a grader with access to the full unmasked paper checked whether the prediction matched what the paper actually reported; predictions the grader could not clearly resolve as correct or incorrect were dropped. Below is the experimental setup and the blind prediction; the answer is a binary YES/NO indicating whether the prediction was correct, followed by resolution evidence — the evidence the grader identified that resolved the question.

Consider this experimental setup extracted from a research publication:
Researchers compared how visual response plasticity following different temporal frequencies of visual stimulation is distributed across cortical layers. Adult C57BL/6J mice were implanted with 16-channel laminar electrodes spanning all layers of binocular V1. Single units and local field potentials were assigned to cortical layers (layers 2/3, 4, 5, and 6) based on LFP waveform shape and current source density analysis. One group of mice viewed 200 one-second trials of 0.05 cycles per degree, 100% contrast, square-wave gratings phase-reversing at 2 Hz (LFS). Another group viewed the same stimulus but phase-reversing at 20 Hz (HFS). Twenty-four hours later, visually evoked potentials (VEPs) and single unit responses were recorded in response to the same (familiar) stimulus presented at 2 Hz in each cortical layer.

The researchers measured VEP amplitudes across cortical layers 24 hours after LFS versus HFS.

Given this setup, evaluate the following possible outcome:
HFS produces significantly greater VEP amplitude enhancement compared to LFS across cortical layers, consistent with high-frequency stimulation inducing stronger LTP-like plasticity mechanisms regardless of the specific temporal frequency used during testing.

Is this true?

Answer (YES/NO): NO